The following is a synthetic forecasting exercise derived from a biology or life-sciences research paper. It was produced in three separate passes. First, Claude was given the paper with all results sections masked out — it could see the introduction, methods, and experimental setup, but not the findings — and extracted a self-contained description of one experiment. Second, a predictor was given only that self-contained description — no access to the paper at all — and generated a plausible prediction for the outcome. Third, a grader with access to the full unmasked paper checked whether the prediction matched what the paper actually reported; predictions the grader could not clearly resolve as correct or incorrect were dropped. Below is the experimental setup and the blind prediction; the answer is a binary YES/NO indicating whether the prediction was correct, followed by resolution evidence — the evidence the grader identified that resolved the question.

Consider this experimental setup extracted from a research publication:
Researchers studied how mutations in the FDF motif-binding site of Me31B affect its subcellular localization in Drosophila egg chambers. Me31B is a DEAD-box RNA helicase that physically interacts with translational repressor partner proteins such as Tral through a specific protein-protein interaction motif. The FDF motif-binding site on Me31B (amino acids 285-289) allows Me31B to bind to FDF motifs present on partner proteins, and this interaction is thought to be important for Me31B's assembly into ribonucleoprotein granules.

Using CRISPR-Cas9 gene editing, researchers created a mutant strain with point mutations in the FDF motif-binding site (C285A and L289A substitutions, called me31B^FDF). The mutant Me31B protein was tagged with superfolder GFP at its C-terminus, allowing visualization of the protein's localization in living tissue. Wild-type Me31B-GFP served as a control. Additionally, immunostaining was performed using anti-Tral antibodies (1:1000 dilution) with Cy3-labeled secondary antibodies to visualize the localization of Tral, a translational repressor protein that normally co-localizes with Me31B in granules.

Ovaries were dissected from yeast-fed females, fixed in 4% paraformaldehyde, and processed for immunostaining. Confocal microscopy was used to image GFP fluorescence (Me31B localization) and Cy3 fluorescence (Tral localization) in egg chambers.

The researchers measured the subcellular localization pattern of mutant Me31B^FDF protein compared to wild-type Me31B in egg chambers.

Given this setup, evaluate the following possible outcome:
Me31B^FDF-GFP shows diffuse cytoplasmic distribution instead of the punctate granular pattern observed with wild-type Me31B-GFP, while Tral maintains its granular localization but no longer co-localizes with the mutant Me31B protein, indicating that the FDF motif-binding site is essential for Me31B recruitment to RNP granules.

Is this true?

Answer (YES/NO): YES